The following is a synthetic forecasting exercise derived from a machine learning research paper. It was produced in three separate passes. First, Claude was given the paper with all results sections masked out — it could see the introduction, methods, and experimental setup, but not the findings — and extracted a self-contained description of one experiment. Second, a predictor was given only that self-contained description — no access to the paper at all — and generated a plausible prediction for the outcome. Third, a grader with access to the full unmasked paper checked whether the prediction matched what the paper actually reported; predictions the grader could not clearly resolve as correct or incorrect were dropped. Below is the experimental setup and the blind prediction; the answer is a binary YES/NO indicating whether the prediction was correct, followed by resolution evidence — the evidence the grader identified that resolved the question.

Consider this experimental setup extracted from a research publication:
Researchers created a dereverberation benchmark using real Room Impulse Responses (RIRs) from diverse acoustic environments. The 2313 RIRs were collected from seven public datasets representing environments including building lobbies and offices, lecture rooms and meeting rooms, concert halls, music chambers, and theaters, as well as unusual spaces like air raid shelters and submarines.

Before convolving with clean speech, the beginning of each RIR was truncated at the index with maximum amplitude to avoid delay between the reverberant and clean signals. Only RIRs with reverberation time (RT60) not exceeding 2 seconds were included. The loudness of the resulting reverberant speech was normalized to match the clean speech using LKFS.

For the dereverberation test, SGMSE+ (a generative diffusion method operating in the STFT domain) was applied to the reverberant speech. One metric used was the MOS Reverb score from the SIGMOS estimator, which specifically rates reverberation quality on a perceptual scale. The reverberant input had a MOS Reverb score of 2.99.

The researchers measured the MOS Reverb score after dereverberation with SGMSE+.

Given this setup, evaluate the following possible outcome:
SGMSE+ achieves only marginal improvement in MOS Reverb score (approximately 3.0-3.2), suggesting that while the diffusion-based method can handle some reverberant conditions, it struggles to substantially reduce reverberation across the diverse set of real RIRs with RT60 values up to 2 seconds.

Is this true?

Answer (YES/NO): NO